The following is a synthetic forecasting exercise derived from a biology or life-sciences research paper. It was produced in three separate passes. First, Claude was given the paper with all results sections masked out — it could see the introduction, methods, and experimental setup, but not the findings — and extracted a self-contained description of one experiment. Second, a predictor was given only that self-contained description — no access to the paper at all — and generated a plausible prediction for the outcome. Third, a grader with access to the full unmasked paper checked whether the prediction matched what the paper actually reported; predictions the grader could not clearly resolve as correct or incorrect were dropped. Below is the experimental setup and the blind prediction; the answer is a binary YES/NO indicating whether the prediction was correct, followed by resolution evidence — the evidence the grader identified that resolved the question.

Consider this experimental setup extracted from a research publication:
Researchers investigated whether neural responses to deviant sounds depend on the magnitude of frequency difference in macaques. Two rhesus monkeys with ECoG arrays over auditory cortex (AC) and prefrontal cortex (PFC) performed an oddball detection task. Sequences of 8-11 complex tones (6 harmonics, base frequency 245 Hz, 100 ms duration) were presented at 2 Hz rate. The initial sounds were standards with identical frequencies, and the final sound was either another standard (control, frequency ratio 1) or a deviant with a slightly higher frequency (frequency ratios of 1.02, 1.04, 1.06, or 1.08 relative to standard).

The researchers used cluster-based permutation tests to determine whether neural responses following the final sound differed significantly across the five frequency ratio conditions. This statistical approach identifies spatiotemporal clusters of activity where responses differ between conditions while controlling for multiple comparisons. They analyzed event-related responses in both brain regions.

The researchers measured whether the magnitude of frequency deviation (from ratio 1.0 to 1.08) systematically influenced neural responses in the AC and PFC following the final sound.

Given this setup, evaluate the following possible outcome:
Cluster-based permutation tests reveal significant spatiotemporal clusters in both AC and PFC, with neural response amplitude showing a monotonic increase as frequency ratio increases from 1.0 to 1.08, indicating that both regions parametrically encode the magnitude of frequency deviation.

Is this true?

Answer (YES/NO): NO